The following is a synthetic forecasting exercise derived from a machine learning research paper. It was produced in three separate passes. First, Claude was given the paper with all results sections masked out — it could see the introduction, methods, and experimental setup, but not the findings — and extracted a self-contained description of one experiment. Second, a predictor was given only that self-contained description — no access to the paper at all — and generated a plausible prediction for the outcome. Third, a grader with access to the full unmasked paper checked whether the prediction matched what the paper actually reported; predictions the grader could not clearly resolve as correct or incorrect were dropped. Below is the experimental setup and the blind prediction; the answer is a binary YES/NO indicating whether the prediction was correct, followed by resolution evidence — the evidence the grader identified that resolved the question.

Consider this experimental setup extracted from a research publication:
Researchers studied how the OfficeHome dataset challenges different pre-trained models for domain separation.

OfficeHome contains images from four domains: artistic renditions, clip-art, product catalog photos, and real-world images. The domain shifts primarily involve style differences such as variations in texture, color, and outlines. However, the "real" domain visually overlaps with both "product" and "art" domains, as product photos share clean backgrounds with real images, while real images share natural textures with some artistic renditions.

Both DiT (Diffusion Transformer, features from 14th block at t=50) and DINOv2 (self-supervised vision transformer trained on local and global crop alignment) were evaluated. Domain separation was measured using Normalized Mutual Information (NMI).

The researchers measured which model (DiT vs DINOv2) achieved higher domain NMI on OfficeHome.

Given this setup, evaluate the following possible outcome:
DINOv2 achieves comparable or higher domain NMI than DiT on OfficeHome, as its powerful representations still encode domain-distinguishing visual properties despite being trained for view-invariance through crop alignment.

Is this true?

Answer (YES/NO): YES